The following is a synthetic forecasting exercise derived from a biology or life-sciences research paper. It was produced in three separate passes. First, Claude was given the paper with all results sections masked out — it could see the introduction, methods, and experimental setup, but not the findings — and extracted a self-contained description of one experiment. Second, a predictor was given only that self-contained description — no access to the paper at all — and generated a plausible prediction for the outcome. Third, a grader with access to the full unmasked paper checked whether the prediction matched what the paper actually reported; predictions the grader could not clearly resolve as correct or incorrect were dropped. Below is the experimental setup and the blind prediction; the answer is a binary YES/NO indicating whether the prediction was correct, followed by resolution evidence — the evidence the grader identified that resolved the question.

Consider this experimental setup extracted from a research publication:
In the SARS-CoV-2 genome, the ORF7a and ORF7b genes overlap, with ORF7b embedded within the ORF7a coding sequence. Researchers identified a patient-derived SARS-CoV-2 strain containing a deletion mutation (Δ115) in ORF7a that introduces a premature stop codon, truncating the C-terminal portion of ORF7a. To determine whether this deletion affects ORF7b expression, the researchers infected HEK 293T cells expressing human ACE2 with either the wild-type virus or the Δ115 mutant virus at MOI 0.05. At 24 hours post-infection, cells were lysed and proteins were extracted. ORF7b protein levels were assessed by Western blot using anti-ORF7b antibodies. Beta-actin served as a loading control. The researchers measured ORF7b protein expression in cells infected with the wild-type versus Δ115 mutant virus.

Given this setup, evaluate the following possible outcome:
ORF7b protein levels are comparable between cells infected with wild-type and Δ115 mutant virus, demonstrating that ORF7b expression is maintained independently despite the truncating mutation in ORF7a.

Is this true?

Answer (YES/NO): YES